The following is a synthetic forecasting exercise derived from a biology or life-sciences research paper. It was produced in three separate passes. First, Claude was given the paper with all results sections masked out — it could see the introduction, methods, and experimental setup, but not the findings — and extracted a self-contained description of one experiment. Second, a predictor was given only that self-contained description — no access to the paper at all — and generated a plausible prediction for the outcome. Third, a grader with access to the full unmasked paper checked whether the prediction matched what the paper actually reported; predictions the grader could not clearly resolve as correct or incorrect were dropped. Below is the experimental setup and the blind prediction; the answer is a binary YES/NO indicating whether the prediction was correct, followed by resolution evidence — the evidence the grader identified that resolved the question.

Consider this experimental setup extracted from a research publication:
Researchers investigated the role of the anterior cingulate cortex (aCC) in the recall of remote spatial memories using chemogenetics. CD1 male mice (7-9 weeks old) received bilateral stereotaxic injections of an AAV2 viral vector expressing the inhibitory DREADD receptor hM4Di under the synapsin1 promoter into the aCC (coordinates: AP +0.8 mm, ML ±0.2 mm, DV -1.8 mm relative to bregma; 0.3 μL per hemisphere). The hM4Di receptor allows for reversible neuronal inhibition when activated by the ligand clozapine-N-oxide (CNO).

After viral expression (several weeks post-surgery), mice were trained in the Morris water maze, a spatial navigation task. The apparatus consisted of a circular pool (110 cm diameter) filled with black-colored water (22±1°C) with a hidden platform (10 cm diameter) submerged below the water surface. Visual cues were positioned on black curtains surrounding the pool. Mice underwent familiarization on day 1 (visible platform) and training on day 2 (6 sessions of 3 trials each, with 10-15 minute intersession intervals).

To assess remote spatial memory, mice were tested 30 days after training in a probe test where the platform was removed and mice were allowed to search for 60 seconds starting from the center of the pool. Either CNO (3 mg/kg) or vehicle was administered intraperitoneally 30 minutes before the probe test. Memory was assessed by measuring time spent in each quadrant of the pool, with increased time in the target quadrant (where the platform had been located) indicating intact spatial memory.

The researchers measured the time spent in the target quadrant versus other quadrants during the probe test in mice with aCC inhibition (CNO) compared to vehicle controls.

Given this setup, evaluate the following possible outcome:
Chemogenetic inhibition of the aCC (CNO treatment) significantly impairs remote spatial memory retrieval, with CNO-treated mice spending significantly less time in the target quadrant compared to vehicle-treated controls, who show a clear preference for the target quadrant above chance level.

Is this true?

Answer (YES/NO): YES